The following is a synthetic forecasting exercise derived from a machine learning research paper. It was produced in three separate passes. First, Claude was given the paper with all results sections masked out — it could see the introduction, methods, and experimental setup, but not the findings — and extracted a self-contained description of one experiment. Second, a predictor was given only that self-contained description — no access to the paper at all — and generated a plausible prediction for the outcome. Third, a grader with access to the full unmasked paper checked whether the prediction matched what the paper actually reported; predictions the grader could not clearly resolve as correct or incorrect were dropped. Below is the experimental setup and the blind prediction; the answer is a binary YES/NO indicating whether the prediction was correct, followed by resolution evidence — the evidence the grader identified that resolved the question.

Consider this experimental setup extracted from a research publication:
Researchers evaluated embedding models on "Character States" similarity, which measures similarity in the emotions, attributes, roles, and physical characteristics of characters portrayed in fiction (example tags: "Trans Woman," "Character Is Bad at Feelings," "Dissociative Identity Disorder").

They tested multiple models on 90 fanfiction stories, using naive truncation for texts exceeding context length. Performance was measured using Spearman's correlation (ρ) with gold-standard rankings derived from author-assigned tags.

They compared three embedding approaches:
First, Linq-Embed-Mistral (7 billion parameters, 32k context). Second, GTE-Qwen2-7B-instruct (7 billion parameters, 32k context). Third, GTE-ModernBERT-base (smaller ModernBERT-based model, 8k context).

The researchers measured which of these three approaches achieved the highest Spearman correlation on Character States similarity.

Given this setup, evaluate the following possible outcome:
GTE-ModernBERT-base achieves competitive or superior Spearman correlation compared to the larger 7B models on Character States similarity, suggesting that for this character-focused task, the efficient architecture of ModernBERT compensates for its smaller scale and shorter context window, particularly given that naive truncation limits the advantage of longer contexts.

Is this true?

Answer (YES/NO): YES